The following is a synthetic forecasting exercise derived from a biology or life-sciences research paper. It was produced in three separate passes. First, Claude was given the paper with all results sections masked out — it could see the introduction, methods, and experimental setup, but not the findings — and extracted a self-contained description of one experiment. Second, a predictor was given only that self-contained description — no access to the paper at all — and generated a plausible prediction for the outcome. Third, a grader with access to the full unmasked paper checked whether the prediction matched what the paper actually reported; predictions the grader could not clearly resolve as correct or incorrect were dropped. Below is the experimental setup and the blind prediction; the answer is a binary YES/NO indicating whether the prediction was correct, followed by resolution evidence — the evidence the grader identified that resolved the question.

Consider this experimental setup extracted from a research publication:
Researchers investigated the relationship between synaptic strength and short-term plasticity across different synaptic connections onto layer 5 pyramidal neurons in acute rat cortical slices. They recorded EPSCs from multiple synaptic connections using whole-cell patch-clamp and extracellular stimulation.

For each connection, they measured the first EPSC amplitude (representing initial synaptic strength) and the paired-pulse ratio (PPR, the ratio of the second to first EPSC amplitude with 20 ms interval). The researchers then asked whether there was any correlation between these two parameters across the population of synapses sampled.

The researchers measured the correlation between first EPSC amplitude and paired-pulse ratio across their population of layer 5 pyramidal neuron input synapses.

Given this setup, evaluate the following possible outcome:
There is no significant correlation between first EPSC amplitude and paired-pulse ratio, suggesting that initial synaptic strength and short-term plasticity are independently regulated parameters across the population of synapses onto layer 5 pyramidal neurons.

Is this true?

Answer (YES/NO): NO